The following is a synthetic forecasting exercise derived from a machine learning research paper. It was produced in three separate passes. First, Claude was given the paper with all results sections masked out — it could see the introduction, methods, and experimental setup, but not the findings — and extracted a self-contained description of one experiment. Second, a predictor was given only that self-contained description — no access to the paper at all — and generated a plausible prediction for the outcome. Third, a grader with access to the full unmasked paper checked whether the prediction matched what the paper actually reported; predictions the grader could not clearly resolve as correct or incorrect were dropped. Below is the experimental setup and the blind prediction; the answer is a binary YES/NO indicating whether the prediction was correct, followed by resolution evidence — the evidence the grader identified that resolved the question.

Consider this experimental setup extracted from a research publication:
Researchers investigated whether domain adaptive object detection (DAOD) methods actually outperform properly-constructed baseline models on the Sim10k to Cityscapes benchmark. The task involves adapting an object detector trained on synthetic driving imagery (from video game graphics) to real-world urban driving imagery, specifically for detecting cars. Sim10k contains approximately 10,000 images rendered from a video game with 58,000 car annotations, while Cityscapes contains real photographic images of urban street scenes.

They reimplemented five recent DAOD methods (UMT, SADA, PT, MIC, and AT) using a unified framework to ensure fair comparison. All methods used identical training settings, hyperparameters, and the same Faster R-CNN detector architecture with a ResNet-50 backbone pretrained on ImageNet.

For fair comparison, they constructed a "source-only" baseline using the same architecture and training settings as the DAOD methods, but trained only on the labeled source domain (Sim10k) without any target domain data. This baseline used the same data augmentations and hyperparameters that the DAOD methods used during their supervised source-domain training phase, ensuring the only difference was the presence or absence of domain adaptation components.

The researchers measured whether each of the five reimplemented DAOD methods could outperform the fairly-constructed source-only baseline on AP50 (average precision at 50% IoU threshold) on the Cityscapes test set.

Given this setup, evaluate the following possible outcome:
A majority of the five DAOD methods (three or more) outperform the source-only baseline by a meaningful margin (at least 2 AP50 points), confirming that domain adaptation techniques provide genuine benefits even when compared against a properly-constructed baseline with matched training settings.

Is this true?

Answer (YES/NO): NO